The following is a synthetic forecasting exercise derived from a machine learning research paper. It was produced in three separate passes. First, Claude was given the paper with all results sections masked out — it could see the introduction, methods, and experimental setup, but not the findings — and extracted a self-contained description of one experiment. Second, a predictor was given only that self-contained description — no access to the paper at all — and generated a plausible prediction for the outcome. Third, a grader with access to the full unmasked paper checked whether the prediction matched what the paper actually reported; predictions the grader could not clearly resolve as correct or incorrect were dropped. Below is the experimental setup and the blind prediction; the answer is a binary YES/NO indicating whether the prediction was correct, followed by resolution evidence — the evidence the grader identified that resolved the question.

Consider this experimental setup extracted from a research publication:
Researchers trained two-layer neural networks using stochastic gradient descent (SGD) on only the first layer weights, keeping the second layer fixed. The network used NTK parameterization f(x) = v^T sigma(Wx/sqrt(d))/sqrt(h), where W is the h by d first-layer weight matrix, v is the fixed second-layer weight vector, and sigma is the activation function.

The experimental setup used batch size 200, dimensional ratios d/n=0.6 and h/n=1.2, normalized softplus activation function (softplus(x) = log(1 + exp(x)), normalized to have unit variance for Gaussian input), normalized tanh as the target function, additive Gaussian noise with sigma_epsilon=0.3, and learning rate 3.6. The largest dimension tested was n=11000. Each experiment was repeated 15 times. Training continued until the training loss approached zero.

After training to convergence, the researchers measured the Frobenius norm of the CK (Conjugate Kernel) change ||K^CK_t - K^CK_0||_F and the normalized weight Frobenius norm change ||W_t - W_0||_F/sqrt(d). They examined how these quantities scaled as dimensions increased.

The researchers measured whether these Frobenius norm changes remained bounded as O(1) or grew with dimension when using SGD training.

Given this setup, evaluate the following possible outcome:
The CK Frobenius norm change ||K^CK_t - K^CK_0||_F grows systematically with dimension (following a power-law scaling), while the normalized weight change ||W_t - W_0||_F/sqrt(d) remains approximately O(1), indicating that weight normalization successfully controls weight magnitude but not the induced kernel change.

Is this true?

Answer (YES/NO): NO